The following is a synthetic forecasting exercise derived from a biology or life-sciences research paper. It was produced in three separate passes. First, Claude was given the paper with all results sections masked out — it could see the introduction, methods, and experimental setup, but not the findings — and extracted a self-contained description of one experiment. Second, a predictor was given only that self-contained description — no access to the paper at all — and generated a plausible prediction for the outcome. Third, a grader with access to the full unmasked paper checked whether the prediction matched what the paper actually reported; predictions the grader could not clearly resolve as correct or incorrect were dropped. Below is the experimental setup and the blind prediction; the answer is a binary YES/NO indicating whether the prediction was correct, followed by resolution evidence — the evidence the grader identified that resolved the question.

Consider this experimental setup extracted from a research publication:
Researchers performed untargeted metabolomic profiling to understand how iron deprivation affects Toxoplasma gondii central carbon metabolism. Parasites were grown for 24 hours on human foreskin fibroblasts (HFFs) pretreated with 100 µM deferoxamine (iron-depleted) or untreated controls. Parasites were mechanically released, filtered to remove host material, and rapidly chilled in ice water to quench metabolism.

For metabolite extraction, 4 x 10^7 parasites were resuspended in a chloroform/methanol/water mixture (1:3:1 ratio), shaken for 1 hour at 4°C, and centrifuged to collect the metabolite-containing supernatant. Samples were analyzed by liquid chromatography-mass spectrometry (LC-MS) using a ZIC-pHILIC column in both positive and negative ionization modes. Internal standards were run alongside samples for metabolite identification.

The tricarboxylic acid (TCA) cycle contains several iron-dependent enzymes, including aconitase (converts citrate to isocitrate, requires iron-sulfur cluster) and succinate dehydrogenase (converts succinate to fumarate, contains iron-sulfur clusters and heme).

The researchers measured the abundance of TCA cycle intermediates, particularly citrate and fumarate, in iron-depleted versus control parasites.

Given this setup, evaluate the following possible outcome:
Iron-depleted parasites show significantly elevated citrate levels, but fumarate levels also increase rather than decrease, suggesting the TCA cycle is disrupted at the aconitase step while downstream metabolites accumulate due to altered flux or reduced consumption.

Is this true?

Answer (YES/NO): YES